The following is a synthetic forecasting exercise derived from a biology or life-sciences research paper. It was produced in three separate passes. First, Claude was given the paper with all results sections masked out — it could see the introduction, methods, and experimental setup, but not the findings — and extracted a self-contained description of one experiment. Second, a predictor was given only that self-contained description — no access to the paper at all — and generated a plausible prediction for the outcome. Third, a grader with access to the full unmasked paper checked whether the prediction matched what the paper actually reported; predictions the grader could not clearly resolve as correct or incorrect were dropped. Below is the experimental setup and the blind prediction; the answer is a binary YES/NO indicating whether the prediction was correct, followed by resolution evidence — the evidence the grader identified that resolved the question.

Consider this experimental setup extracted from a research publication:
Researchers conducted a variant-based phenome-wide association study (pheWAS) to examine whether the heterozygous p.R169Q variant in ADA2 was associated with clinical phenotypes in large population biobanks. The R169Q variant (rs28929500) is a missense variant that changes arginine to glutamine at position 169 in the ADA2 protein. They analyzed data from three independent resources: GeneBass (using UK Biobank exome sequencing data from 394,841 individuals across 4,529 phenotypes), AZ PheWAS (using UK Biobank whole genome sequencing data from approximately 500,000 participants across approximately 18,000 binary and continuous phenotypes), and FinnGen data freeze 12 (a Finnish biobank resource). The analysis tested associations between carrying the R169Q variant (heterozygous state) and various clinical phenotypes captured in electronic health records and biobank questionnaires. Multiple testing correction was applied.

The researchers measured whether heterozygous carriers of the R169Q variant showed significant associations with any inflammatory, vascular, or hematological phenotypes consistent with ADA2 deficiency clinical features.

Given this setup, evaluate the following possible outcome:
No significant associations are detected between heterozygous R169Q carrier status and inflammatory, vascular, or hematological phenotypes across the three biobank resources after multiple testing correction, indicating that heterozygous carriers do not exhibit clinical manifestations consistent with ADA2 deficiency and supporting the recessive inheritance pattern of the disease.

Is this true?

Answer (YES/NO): NO